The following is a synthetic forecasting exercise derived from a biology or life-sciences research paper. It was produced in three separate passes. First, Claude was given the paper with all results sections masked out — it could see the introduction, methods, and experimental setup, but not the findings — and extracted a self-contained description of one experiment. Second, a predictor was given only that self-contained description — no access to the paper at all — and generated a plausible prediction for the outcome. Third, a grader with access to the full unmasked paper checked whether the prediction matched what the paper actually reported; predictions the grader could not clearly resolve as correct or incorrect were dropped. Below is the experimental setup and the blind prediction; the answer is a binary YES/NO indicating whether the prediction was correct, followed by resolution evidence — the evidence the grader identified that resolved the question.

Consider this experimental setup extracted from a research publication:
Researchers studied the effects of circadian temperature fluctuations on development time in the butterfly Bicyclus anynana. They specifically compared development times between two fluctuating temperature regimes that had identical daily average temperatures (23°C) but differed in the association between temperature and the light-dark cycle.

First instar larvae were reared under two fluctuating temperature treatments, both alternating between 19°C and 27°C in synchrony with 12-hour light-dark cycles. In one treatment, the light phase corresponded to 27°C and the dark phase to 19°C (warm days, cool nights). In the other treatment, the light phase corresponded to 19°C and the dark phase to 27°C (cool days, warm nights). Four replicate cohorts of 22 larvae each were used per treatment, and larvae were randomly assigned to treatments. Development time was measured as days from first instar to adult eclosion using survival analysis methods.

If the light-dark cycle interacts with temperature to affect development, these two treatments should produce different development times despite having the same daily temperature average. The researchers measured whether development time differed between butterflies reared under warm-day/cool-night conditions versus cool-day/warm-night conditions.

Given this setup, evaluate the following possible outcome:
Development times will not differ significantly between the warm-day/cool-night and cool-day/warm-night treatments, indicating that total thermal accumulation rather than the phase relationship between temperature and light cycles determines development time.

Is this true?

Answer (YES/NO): NO